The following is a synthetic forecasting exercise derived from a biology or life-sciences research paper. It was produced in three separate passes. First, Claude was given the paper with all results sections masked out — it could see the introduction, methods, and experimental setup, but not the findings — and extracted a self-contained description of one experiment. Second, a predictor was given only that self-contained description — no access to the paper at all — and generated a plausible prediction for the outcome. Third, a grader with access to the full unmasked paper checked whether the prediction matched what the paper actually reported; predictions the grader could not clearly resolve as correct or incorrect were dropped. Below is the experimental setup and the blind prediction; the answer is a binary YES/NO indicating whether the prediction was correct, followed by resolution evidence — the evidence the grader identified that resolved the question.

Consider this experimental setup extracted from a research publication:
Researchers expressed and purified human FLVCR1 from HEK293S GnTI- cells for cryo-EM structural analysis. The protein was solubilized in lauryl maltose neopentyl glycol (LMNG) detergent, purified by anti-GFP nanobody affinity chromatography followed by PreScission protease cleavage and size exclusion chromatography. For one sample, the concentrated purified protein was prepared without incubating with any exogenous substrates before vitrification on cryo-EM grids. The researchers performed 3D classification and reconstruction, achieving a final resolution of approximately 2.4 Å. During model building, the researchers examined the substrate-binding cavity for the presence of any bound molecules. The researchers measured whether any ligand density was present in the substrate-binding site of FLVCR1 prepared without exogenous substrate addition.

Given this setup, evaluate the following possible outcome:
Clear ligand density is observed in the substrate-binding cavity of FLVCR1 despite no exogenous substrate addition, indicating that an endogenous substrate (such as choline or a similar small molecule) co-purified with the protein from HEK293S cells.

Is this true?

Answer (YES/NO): YES